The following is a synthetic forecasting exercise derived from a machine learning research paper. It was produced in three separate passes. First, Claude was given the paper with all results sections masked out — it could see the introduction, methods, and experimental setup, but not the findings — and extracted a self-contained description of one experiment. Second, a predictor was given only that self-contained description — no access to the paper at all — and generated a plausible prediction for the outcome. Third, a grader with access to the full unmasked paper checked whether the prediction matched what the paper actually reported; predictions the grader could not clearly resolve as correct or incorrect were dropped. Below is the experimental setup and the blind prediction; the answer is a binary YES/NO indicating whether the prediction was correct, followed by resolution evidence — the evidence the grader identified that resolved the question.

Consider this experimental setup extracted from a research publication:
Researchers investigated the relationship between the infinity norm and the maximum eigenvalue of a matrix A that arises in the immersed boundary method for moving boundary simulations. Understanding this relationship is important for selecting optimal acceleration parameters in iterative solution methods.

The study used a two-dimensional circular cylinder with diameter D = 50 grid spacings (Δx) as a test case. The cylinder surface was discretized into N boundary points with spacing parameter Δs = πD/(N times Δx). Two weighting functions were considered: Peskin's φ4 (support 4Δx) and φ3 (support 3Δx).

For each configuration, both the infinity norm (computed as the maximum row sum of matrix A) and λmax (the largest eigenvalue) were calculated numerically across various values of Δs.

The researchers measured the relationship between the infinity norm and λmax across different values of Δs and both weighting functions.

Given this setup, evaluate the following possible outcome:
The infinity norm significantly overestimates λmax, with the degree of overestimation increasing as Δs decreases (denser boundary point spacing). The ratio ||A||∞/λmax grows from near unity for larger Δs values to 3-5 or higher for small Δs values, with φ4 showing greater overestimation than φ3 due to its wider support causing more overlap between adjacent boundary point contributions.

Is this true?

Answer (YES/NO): NO